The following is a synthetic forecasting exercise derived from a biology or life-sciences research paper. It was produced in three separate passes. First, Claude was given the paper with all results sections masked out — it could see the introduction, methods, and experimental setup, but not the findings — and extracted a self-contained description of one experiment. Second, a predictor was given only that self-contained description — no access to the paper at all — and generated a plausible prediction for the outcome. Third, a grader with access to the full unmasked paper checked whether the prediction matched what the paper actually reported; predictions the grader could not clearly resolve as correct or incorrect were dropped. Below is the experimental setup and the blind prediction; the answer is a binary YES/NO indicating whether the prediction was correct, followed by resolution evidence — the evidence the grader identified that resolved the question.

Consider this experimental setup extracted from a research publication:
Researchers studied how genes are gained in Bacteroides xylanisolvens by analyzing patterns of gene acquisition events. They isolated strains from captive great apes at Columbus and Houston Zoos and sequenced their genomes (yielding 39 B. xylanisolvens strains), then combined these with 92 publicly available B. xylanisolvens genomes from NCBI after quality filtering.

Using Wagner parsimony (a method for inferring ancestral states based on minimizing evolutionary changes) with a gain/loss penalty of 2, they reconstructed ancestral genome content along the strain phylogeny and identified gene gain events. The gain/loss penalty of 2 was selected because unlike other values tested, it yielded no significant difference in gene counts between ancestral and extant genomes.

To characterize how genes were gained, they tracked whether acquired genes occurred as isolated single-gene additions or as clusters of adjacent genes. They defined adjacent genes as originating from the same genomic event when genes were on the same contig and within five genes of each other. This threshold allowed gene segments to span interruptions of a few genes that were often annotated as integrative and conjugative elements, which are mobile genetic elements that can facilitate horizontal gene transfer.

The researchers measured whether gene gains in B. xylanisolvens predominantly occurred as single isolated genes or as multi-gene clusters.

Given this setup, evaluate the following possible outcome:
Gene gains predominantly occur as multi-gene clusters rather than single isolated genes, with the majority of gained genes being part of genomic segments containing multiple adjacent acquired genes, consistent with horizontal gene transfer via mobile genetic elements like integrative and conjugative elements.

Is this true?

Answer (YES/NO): YES